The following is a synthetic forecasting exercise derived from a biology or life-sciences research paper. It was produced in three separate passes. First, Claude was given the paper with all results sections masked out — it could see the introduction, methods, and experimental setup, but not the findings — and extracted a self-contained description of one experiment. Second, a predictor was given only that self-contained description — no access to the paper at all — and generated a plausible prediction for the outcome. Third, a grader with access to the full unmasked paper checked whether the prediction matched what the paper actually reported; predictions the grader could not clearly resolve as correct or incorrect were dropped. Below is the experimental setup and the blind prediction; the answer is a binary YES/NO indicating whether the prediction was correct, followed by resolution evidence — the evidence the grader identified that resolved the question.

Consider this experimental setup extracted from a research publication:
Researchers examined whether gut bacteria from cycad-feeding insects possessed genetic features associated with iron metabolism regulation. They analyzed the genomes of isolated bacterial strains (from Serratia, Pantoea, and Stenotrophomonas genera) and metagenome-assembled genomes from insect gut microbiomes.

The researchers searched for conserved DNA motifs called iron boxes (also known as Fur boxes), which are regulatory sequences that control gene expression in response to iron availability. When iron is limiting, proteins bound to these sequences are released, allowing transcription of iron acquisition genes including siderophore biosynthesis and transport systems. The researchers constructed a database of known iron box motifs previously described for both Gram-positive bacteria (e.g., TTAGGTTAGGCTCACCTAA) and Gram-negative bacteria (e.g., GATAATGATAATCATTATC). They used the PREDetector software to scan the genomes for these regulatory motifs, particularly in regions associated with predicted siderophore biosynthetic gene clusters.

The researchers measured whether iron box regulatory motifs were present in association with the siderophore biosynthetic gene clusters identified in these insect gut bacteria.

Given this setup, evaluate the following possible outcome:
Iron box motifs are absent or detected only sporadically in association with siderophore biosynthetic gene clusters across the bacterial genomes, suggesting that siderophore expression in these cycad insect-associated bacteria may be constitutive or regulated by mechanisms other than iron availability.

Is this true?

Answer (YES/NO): NO